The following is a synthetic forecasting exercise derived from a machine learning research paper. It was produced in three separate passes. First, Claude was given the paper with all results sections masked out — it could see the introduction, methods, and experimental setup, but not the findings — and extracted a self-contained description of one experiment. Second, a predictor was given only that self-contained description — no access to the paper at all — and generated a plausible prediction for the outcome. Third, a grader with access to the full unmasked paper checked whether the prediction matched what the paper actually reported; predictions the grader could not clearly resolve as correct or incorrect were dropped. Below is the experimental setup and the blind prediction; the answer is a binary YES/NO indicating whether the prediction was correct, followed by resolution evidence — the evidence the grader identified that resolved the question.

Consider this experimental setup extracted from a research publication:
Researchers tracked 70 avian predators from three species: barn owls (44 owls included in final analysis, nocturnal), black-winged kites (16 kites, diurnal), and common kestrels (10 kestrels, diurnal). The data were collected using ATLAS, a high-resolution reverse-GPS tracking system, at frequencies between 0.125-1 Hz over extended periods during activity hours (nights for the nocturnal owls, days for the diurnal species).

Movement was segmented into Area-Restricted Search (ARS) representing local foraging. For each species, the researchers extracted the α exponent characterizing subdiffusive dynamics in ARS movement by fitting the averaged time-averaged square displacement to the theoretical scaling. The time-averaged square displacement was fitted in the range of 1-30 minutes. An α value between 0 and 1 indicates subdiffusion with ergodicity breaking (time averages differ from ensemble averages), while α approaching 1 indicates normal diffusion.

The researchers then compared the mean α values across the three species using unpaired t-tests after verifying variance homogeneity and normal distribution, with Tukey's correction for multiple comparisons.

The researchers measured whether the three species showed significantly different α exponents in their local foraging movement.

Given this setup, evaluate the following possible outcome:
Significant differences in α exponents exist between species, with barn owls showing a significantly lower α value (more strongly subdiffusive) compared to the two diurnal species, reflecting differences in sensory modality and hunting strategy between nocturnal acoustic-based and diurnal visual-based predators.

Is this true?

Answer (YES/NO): NO